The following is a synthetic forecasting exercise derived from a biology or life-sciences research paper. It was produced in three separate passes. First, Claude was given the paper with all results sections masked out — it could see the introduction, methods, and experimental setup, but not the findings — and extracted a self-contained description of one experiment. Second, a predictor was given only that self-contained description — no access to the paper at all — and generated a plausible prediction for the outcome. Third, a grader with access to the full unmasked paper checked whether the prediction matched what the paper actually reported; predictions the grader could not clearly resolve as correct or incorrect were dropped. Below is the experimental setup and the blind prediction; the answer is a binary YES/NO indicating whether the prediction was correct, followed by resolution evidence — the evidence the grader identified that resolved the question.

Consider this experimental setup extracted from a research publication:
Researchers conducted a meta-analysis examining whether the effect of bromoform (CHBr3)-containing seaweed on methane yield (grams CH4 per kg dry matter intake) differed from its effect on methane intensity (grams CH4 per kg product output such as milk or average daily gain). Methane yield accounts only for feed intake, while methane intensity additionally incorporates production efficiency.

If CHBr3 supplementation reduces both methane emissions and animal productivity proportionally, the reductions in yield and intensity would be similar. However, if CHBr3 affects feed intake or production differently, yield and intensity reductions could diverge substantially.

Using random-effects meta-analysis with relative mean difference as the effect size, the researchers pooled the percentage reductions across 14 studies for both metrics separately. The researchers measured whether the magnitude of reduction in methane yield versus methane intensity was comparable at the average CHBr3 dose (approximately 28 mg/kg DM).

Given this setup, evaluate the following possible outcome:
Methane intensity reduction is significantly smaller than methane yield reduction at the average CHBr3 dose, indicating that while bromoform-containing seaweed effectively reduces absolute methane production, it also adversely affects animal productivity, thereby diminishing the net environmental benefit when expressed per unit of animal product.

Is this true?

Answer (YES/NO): NO